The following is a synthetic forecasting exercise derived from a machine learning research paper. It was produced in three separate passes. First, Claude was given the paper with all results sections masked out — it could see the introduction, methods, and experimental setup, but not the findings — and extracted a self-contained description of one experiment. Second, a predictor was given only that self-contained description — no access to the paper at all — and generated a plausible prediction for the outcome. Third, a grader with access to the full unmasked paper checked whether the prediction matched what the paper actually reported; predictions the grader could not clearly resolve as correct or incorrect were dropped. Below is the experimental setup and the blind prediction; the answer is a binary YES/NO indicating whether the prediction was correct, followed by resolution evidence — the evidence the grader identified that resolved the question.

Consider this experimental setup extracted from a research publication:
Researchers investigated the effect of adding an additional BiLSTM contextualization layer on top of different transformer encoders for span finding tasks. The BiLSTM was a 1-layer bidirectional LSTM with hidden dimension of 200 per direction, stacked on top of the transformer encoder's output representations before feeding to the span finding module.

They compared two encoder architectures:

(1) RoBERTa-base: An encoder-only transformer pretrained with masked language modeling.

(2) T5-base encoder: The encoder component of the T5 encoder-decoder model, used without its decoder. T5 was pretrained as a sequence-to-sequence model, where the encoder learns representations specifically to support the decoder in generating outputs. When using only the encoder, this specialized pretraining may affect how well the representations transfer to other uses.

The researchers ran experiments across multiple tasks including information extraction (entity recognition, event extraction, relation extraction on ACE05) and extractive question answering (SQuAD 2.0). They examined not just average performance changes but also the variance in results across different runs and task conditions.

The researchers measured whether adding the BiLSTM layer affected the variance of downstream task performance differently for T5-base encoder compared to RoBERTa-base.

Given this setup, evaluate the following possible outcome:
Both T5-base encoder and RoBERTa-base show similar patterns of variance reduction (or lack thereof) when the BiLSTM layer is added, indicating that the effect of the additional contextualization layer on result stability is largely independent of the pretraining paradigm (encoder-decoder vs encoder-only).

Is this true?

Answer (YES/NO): NO